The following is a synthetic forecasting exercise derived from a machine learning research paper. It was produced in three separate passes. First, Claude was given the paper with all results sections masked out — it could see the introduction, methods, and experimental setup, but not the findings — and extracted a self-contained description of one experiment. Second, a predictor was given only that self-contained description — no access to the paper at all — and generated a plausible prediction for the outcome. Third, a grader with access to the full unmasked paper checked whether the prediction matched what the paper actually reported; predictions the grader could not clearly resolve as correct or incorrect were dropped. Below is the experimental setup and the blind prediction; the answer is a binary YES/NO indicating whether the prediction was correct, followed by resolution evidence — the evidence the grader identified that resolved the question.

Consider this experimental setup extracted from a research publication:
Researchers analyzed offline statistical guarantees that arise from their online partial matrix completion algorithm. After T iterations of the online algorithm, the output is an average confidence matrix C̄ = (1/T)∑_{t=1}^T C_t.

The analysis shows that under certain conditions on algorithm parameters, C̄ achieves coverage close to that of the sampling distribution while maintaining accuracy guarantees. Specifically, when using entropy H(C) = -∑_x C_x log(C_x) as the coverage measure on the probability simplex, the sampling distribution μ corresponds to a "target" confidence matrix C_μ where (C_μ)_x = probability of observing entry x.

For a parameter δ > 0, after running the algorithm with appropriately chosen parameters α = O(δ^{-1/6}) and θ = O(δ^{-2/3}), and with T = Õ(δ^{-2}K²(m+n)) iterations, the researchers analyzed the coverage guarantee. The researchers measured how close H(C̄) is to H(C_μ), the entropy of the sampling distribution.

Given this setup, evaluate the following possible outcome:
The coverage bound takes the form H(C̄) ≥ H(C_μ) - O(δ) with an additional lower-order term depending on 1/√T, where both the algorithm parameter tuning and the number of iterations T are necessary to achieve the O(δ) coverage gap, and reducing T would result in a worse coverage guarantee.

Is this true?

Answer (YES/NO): NO